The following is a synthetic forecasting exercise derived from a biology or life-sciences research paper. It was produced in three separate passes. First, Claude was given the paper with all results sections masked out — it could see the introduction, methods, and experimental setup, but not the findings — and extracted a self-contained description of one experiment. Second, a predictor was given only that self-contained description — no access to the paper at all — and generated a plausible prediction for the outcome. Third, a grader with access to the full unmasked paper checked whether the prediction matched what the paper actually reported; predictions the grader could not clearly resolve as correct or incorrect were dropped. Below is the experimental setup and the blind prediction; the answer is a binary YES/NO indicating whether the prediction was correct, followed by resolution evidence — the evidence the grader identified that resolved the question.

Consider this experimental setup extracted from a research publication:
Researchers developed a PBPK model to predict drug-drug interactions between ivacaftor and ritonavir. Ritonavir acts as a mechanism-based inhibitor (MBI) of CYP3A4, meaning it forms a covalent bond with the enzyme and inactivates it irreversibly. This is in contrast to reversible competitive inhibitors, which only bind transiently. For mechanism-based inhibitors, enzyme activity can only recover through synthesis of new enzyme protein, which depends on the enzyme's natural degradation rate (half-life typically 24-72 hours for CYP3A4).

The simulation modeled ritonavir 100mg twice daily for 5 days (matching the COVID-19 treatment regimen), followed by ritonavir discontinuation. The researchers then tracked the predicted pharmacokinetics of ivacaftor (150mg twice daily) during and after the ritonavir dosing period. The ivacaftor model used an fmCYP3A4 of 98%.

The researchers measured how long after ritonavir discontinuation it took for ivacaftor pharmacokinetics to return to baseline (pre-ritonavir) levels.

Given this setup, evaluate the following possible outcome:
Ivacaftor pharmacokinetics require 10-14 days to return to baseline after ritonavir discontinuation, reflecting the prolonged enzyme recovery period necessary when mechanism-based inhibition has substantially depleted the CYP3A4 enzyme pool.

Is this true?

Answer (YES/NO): YES